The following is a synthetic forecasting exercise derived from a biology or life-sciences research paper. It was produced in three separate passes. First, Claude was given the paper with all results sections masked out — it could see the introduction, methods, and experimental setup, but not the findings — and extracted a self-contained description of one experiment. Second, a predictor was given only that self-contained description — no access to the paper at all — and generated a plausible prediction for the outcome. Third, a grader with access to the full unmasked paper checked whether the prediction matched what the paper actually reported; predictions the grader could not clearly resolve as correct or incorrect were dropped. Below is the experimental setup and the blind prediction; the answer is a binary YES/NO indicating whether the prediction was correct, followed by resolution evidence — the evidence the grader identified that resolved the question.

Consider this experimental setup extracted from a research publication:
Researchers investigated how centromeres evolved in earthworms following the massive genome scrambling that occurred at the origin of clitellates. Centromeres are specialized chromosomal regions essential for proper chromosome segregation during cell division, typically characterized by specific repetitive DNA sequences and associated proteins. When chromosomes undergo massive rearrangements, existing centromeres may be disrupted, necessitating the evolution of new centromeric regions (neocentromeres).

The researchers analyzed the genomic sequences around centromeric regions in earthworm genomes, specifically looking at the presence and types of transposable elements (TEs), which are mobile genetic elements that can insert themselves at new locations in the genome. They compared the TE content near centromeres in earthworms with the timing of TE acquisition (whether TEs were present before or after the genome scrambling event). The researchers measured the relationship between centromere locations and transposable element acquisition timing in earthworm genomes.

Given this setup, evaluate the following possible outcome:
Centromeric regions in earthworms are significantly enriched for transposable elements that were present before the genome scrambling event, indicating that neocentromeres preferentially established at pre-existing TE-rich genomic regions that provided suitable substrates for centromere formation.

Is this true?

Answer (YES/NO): NO